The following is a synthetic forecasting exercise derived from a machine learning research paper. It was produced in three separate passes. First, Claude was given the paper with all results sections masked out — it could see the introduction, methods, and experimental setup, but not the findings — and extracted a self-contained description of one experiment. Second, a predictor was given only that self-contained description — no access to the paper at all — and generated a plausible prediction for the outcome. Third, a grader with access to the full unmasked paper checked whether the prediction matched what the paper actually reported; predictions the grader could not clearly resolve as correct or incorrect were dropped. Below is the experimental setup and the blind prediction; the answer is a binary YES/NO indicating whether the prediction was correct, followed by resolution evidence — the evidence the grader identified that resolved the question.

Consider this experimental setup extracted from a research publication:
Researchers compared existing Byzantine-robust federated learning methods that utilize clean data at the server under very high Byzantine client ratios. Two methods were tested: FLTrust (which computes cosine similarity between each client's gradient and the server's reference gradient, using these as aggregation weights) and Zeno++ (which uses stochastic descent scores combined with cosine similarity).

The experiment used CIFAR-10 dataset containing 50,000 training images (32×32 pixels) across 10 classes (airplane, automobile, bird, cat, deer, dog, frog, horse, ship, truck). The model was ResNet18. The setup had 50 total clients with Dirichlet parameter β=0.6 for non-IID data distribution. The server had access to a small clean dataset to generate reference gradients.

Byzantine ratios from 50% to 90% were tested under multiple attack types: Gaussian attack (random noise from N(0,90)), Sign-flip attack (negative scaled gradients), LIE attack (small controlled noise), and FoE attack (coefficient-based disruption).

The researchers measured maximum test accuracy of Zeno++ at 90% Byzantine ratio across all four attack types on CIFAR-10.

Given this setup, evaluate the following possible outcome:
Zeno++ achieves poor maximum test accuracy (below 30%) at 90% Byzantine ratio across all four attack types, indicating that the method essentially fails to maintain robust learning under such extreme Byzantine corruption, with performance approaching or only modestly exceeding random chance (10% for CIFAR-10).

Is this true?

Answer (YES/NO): YES